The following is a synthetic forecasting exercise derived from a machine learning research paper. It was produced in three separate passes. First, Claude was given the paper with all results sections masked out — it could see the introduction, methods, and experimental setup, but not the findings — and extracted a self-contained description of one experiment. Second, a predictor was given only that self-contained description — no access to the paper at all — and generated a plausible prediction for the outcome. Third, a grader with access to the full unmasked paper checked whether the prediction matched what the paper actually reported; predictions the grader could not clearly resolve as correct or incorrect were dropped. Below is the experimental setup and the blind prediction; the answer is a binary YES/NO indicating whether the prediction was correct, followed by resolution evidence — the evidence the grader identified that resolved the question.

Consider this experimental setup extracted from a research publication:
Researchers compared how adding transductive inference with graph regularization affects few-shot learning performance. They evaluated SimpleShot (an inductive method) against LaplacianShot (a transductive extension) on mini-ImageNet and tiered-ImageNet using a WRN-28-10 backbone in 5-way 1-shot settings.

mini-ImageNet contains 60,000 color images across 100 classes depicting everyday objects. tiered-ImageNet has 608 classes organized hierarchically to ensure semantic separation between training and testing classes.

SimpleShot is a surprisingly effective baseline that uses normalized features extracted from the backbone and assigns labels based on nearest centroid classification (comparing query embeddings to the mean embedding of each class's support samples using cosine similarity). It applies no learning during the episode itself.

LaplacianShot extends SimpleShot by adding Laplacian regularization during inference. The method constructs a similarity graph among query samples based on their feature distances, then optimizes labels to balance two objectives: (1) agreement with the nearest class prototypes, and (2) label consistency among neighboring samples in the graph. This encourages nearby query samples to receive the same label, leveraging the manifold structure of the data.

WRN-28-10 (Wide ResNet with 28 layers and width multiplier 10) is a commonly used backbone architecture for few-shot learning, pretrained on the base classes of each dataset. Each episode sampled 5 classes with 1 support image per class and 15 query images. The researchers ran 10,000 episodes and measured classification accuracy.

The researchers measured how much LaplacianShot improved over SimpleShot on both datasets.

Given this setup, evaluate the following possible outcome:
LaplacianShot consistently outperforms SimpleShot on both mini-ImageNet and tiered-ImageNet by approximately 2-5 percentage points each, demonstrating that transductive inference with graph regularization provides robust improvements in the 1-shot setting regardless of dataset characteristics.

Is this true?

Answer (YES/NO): NO